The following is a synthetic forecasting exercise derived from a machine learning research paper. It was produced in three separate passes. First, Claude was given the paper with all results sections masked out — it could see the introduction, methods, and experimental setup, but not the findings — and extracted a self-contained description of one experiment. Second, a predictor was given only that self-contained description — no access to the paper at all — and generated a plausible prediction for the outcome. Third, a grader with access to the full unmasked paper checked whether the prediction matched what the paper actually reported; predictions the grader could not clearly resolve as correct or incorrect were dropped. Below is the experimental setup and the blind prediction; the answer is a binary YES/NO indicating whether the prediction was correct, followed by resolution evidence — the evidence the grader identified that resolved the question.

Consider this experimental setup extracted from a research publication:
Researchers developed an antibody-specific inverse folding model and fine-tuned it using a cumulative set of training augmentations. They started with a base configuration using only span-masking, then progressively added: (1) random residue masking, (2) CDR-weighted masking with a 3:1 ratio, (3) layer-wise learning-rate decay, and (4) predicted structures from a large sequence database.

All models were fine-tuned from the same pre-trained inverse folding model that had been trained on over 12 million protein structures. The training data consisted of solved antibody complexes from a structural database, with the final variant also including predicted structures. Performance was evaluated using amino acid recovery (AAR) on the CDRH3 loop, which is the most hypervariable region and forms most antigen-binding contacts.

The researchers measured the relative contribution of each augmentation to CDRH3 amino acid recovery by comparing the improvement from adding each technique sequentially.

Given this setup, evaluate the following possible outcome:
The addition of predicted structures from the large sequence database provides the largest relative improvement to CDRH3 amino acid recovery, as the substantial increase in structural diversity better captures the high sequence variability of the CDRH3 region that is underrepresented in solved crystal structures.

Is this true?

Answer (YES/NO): NO